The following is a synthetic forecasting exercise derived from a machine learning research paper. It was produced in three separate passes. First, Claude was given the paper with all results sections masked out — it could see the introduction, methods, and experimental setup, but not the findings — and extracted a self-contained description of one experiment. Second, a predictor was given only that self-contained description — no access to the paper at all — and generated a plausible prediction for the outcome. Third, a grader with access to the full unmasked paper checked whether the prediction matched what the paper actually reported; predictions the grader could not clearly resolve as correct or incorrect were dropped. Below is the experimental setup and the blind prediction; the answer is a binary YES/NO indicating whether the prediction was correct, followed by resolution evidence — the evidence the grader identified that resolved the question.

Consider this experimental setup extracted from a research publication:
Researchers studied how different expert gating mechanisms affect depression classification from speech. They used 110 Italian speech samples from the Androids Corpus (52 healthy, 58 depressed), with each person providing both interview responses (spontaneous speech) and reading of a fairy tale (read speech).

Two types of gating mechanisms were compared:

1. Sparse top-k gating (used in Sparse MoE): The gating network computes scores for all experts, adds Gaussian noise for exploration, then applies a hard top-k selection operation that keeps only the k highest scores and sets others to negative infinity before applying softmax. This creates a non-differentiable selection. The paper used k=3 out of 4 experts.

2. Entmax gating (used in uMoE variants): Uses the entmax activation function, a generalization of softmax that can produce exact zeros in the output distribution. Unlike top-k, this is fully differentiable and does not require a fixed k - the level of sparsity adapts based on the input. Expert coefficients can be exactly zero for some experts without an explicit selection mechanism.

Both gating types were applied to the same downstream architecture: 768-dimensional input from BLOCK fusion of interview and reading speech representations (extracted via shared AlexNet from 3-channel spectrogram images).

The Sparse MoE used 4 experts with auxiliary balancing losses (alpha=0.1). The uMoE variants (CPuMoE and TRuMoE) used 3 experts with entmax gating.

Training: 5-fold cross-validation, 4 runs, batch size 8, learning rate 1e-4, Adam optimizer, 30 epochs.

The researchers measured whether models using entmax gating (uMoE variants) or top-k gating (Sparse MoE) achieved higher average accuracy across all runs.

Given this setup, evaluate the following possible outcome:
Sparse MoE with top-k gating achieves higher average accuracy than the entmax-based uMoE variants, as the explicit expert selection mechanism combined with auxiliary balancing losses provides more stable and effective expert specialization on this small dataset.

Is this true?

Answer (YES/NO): NO